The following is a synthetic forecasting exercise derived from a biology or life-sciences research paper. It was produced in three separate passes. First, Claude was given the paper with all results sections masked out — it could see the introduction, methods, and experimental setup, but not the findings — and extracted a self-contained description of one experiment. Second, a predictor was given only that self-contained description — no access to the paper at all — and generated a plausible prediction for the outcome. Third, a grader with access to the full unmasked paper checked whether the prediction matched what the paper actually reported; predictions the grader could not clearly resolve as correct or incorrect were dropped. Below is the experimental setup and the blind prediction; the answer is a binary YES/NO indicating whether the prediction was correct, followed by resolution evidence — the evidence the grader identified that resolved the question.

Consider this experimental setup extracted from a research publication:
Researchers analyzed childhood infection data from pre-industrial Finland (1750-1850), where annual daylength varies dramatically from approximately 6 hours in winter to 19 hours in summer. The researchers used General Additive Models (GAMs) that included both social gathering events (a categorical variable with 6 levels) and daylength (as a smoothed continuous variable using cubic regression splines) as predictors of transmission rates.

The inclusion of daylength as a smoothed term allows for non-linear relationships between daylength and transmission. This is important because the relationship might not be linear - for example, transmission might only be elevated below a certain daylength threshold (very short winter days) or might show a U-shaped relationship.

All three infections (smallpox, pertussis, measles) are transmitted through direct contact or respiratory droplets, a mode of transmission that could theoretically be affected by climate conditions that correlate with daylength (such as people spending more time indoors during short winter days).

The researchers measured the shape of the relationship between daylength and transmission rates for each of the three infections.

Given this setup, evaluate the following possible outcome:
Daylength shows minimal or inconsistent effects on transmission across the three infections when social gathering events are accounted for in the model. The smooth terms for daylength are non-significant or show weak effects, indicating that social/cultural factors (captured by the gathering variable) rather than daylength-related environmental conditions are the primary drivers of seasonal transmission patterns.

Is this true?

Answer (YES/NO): NO